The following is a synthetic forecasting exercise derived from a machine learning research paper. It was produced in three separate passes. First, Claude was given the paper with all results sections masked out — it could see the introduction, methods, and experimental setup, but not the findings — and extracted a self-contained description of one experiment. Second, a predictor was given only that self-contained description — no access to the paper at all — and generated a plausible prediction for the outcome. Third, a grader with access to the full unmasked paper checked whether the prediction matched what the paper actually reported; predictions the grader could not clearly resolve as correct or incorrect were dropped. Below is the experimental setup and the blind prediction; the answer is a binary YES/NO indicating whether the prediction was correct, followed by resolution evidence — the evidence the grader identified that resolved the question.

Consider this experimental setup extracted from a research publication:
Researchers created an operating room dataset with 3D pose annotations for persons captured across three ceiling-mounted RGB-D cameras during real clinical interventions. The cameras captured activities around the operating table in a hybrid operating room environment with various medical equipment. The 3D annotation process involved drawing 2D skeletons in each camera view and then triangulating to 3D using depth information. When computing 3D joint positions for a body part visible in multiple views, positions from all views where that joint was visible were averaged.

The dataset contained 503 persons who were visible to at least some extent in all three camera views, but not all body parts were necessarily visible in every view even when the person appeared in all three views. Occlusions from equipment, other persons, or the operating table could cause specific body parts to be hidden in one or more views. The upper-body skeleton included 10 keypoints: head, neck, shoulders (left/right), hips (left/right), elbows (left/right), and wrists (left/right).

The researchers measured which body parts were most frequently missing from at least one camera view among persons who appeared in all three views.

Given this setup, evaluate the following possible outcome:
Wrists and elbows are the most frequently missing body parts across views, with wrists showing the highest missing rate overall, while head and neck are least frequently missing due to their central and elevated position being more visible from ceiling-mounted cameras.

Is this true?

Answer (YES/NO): YES